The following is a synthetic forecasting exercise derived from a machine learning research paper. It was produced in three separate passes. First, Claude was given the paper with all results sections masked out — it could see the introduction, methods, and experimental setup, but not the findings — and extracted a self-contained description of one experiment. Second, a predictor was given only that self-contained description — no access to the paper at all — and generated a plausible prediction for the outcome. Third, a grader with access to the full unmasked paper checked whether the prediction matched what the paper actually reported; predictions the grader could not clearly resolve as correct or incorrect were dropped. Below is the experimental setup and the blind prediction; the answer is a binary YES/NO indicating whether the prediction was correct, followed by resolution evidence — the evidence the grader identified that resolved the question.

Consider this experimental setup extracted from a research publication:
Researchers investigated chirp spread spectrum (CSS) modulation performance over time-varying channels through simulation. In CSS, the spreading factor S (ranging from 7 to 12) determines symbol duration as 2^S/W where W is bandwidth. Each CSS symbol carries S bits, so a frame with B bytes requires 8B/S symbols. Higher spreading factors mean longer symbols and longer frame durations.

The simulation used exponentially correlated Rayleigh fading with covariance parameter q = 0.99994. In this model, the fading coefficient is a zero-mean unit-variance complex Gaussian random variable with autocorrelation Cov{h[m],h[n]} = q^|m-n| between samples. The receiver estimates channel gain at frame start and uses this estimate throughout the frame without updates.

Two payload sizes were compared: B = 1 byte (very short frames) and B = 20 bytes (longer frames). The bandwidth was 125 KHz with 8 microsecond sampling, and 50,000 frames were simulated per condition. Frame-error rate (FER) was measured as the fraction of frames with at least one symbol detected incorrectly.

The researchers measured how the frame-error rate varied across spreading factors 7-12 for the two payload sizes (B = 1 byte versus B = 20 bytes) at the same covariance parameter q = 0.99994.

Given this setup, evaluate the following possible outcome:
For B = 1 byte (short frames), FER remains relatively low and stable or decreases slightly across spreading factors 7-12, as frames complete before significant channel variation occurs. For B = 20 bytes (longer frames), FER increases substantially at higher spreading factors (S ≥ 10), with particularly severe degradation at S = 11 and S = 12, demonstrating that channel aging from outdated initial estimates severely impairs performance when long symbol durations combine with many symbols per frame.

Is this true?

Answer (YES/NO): NO